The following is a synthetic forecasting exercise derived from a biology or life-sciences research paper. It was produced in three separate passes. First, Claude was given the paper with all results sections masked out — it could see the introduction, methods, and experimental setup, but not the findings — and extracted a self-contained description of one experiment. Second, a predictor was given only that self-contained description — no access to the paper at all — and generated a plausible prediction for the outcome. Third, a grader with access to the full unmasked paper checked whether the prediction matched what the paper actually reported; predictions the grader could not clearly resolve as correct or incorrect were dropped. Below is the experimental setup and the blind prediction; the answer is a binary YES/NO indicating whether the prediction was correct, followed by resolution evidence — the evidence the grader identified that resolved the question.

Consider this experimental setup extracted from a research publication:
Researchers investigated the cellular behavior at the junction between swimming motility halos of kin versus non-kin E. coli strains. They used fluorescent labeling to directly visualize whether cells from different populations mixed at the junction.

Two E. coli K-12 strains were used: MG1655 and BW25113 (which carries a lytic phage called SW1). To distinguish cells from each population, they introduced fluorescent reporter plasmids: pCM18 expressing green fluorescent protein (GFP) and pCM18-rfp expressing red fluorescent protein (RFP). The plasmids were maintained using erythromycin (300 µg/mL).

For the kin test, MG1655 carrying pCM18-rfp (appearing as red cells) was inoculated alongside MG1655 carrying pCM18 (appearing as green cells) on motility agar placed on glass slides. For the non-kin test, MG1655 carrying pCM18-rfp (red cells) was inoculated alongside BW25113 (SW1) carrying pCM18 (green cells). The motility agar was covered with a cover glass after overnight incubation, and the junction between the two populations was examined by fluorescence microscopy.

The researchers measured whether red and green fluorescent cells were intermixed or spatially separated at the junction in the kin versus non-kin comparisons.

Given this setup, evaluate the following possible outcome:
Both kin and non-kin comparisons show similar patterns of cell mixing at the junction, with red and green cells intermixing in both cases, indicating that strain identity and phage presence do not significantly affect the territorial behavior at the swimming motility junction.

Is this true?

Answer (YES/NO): NO